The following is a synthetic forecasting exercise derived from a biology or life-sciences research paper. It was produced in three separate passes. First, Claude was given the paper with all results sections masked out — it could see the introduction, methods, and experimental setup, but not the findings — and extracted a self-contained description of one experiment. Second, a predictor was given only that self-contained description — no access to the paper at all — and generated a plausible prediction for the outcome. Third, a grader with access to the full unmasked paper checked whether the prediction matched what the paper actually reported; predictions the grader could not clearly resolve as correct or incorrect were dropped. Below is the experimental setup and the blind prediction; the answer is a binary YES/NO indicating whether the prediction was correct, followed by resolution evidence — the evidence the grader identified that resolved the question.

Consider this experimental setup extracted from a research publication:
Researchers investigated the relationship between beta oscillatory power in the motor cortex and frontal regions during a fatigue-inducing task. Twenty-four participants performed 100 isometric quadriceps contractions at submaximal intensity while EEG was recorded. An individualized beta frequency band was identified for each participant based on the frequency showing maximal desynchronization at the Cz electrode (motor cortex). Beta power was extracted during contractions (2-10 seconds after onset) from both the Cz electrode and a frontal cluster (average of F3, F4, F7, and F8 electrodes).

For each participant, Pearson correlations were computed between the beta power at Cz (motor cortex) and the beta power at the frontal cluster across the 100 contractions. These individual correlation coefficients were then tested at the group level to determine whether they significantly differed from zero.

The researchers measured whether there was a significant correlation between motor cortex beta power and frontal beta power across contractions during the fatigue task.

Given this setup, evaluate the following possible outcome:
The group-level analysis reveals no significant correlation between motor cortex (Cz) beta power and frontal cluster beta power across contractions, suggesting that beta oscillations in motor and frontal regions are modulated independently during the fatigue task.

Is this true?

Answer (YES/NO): NO